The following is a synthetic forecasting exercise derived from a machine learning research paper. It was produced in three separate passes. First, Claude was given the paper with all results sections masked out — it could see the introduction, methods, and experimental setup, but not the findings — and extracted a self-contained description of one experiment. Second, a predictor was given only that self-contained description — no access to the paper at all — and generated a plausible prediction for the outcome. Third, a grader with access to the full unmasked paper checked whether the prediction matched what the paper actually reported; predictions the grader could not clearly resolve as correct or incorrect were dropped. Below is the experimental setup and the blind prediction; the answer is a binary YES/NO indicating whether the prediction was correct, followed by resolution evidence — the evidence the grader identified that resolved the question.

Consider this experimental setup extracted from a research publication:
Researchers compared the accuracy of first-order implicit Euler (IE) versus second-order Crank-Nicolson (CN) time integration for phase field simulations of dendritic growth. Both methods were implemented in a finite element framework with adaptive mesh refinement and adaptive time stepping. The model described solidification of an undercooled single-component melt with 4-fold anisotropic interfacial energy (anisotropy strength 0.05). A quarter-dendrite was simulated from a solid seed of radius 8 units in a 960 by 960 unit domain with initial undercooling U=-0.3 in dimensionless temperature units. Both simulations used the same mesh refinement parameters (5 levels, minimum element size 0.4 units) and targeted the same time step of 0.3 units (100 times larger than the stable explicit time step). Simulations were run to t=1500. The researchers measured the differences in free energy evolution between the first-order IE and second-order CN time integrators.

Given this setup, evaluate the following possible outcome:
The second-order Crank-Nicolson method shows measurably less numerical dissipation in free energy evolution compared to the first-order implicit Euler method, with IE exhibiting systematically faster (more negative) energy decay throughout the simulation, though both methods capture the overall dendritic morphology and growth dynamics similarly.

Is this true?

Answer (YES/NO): NO